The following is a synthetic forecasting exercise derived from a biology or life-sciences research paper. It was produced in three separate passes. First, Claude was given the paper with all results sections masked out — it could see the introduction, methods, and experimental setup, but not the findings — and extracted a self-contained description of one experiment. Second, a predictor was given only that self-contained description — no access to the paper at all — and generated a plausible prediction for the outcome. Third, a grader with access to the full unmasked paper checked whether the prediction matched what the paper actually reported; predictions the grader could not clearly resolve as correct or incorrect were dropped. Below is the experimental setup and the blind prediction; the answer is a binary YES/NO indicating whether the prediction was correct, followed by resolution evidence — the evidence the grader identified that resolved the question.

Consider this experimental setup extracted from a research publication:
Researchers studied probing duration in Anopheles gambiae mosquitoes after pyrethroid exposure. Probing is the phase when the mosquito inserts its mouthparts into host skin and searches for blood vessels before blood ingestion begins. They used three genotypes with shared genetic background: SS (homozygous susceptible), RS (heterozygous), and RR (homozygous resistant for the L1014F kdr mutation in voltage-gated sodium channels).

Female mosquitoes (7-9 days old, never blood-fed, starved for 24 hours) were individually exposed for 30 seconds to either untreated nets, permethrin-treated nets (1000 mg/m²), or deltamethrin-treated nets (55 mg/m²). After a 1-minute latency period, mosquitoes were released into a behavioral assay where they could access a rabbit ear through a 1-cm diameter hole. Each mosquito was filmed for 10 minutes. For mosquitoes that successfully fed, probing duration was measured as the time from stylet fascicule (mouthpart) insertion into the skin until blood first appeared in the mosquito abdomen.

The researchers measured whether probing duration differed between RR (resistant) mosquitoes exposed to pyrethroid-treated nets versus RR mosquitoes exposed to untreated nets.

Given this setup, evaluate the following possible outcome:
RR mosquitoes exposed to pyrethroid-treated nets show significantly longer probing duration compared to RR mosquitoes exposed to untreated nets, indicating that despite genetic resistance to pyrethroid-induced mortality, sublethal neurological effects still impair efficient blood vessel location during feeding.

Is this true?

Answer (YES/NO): NO